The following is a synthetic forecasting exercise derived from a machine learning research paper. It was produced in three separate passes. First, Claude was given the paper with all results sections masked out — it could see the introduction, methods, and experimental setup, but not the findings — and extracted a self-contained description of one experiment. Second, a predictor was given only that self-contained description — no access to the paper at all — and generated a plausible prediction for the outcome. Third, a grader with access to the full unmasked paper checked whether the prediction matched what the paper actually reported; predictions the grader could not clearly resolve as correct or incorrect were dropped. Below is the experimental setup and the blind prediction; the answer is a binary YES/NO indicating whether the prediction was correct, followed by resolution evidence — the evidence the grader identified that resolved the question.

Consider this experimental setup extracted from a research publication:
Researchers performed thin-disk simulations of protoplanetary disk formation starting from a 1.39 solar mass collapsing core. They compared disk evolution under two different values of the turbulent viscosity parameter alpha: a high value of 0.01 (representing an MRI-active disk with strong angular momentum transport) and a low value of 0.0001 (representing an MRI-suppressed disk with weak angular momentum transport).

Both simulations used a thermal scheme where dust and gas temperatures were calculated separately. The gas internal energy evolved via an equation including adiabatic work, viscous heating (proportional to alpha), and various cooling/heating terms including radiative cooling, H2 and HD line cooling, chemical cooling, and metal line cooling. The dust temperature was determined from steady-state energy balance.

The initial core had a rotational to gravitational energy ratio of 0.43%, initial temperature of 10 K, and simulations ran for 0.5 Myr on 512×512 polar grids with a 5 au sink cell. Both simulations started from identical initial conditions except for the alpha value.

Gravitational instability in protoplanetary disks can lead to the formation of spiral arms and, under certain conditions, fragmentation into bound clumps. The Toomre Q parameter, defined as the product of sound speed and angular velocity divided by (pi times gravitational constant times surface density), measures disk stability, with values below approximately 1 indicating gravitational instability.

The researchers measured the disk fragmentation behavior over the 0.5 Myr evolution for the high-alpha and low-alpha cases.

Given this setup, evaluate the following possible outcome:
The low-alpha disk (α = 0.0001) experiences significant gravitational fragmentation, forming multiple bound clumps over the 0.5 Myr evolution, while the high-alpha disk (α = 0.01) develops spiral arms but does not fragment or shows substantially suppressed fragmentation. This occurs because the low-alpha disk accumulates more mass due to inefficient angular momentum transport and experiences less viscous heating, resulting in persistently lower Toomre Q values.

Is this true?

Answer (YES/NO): NO